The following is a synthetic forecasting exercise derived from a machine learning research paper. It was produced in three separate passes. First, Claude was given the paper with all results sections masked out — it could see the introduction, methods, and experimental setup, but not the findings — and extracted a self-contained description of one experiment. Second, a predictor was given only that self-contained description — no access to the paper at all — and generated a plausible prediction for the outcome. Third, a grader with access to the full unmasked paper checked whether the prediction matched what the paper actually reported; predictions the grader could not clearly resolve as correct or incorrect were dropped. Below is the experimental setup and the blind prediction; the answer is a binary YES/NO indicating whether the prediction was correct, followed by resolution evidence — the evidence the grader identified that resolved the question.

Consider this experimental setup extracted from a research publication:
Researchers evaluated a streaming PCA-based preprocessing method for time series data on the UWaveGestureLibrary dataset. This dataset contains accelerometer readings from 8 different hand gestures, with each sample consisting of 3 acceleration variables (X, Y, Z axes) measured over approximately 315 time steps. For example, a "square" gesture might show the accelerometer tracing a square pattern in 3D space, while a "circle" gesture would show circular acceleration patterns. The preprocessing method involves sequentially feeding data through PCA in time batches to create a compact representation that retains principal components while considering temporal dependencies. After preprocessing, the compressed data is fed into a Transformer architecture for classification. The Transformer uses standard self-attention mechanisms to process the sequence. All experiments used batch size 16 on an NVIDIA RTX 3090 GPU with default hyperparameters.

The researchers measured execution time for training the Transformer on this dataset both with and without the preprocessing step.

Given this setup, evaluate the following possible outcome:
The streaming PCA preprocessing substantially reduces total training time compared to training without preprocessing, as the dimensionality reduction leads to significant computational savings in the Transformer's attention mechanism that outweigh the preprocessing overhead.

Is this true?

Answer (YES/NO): NO